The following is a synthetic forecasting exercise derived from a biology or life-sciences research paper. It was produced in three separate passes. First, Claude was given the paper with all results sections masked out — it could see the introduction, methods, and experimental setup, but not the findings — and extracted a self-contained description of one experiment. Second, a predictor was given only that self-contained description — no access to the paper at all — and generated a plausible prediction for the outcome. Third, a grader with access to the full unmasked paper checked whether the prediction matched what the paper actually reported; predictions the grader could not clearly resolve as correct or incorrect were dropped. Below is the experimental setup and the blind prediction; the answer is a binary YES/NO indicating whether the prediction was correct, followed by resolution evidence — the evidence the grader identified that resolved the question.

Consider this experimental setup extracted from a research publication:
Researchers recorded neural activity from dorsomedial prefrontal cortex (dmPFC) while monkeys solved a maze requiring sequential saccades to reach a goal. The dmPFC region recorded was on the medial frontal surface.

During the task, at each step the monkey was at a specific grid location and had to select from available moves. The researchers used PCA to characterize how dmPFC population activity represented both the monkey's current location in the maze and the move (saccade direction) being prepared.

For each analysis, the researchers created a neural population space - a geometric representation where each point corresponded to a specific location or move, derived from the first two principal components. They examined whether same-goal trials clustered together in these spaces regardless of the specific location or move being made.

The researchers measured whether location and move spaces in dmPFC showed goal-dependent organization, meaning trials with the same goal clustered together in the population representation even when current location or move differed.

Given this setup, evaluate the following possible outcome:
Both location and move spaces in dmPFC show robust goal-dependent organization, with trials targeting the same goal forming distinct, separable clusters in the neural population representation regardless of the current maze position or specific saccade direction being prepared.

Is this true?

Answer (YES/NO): NO